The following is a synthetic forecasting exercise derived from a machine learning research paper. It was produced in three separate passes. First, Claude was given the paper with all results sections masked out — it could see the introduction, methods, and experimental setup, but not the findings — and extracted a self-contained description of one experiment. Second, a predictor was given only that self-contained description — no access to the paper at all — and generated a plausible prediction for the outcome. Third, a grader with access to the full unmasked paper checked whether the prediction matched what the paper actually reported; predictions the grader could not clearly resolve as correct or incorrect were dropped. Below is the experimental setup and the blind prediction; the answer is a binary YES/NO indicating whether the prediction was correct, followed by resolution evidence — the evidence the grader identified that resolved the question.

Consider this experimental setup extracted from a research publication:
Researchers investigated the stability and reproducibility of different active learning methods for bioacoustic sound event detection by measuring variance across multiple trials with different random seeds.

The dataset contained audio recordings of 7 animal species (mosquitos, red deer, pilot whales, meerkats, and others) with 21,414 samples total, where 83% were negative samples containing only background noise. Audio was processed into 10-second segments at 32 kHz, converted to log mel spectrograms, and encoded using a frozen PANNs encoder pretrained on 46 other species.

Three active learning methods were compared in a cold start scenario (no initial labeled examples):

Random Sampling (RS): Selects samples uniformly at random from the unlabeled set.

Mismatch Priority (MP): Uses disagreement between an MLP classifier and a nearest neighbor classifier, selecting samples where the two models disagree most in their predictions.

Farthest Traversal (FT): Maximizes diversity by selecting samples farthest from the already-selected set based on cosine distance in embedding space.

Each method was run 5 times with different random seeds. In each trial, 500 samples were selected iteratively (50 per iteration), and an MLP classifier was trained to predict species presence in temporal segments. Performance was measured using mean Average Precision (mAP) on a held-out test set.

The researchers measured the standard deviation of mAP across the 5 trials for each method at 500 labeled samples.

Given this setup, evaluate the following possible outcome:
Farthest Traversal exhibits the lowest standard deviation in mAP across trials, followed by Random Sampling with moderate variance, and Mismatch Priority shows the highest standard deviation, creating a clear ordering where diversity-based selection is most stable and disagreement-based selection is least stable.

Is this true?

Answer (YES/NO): YES